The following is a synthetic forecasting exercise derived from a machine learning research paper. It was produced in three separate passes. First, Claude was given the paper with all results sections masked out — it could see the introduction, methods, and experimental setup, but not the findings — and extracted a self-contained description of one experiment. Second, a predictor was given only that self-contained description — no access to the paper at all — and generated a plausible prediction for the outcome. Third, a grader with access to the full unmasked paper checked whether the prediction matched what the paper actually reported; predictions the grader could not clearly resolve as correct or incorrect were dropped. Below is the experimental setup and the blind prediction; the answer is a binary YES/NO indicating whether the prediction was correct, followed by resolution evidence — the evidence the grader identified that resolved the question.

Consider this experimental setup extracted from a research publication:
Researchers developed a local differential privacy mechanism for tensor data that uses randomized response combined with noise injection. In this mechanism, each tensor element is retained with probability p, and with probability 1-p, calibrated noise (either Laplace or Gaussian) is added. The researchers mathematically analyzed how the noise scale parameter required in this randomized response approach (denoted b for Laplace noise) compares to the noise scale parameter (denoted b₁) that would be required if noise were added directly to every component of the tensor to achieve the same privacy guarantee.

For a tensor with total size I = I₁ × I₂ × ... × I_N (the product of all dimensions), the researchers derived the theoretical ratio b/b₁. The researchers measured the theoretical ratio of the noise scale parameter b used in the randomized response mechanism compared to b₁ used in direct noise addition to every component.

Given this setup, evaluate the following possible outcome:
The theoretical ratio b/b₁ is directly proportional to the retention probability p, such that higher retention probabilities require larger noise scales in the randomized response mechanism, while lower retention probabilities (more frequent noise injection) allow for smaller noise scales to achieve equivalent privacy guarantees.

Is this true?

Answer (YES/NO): NO